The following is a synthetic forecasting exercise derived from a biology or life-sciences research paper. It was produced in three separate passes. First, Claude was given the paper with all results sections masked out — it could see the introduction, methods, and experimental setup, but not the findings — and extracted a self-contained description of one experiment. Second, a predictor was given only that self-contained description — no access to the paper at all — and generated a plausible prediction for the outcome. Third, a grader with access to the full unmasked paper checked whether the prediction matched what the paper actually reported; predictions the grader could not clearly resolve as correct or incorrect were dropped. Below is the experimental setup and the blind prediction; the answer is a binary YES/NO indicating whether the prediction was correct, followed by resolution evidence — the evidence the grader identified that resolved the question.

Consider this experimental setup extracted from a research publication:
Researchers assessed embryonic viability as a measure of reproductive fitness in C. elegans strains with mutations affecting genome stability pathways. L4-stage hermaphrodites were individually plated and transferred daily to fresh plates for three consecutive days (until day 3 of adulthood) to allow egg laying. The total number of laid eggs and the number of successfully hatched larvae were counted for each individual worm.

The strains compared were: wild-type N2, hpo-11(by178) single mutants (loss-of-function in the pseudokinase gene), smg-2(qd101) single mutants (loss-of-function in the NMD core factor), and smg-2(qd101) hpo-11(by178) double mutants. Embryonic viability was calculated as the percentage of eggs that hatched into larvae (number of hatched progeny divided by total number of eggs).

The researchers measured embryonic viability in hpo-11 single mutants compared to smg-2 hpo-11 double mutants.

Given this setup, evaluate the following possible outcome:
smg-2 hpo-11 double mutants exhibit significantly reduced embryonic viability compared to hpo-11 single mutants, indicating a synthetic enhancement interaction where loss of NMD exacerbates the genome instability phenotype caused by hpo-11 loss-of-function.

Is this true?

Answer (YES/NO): NO